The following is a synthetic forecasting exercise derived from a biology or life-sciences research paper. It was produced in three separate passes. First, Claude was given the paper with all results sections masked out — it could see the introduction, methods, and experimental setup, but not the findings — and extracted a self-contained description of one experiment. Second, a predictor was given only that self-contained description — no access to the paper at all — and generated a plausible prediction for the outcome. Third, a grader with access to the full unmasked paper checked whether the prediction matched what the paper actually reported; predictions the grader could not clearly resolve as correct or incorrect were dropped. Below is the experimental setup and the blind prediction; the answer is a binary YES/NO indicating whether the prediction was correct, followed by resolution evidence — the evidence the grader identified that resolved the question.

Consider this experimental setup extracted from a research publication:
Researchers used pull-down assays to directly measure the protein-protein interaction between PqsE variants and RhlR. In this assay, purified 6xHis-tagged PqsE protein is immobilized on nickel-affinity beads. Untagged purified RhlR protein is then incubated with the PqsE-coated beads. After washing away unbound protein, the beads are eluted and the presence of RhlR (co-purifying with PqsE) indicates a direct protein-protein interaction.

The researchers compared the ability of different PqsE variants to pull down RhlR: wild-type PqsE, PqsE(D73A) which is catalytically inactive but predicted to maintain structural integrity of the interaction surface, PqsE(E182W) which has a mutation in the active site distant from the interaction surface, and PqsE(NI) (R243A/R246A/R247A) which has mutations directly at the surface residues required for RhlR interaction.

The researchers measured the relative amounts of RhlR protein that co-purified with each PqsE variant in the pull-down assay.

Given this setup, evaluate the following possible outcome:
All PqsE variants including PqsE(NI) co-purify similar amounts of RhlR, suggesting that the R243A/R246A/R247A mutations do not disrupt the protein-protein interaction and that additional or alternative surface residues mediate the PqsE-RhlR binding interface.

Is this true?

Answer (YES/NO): NO